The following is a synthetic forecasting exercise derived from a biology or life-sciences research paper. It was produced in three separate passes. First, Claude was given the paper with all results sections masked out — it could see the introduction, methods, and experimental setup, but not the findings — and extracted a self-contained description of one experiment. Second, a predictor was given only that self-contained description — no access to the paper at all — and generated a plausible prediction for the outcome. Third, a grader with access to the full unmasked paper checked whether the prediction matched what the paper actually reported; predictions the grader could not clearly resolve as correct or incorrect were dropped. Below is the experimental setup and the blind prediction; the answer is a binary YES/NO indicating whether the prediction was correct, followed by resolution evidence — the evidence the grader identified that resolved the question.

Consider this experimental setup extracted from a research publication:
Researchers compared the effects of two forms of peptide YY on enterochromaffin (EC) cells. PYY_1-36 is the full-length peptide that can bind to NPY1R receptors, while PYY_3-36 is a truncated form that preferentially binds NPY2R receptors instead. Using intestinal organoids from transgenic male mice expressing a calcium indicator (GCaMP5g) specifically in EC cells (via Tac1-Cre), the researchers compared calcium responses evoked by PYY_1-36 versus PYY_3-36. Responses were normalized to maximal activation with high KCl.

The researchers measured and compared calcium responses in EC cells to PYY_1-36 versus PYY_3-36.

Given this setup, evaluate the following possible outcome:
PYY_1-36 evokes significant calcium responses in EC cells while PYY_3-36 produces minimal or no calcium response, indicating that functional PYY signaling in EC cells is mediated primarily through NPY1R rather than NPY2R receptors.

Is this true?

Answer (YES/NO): YES